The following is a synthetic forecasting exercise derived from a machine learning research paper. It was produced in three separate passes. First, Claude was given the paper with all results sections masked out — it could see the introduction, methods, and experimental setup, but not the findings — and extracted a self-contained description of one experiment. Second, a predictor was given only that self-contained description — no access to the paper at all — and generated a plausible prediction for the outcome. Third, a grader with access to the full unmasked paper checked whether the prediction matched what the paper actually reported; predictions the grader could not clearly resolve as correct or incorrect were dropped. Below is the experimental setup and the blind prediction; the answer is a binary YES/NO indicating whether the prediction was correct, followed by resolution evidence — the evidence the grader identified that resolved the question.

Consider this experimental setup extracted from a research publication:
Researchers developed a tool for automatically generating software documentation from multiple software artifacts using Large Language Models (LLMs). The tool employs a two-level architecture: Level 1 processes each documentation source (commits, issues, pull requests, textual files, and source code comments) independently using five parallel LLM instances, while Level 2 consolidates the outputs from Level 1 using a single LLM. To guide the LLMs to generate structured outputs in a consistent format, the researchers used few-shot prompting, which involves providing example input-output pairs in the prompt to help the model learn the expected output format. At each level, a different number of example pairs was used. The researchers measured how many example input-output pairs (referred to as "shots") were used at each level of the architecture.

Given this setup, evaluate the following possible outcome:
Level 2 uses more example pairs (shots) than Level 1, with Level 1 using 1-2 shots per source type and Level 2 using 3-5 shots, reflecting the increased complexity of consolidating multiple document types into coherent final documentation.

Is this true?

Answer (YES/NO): NO